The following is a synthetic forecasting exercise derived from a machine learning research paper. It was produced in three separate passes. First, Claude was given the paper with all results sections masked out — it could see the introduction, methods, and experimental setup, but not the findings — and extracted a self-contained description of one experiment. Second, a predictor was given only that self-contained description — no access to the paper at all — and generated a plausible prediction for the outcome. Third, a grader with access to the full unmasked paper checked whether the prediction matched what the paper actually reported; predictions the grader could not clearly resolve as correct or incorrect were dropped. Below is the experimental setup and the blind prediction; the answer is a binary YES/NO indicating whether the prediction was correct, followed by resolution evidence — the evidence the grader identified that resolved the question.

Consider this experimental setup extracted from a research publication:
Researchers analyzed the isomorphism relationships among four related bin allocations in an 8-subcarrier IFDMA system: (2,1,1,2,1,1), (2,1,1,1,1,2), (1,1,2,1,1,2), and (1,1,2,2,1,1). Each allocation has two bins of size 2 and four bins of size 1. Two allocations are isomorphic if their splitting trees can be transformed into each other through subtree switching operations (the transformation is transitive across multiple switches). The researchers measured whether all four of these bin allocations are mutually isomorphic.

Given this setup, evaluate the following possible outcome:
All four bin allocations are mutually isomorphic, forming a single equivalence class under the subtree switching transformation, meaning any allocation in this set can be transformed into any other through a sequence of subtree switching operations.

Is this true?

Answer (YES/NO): YES